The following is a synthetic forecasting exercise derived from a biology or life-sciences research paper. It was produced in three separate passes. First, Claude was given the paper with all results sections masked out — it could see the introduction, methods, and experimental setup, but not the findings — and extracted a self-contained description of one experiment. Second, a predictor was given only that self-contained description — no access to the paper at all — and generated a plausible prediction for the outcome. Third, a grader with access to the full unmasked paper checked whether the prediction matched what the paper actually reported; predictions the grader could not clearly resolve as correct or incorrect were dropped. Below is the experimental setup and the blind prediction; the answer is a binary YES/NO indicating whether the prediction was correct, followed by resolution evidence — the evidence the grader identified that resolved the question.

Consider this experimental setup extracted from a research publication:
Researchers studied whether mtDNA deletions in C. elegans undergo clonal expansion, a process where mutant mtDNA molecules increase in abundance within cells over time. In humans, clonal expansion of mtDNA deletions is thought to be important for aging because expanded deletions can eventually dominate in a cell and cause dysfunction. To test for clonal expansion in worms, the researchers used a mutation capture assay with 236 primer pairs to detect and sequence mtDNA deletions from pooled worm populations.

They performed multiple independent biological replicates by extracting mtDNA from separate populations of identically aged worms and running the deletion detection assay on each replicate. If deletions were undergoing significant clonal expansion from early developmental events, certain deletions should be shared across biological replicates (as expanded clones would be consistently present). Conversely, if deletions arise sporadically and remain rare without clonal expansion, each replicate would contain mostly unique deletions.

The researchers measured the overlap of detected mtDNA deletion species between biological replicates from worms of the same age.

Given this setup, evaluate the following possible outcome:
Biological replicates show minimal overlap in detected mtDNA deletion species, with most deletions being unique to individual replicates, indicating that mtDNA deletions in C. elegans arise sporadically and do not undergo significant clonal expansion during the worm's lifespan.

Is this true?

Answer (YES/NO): YES